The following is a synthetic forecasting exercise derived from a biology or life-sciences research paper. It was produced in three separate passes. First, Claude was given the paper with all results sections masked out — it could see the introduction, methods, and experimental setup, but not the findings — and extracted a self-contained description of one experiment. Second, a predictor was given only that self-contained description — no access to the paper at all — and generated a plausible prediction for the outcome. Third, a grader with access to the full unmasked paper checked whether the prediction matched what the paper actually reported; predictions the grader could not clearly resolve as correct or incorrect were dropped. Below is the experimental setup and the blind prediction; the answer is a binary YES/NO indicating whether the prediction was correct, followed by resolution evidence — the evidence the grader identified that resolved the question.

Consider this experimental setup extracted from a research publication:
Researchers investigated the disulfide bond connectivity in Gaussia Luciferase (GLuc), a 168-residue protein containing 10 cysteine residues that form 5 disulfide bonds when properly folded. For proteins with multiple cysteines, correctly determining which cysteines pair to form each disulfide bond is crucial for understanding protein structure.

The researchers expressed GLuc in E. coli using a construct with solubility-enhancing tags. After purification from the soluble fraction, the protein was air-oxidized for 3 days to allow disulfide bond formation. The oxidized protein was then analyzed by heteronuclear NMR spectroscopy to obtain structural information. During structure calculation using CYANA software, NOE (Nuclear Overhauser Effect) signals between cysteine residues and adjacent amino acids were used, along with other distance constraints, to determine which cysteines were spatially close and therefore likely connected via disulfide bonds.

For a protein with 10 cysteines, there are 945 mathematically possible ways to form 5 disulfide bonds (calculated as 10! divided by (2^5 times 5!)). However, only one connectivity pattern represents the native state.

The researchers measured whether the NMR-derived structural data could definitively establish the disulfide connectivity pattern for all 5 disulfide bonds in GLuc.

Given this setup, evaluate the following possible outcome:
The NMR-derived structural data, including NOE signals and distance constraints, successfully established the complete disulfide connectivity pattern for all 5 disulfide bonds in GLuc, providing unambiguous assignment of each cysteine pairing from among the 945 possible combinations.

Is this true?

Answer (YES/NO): NO